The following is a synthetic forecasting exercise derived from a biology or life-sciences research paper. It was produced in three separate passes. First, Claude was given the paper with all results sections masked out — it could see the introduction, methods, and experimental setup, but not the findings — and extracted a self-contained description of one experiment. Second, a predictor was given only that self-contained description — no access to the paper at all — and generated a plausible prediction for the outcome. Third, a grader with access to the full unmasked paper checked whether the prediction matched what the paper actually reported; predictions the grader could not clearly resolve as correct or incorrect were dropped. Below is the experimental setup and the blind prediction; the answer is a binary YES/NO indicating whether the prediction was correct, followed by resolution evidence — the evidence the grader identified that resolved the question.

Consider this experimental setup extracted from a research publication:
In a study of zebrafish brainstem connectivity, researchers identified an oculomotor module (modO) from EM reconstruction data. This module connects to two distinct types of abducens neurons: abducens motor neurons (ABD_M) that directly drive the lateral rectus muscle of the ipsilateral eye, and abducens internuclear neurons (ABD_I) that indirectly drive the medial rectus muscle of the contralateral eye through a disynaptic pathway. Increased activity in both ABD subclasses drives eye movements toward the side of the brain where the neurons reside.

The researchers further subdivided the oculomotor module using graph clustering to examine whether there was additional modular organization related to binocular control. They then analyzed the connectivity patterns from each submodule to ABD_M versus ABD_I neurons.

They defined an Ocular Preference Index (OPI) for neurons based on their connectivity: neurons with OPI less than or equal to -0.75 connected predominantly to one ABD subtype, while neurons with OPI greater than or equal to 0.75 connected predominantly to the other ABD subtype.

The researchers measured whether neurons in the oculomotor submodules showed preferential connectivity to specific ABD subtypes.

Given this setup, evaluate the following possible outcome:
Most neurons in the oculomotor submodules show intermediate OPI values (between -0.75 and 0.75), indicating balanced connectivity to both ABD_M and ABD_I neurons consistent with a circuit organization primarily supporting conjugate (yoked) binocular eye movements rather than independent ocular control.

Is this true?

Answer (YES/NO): NO